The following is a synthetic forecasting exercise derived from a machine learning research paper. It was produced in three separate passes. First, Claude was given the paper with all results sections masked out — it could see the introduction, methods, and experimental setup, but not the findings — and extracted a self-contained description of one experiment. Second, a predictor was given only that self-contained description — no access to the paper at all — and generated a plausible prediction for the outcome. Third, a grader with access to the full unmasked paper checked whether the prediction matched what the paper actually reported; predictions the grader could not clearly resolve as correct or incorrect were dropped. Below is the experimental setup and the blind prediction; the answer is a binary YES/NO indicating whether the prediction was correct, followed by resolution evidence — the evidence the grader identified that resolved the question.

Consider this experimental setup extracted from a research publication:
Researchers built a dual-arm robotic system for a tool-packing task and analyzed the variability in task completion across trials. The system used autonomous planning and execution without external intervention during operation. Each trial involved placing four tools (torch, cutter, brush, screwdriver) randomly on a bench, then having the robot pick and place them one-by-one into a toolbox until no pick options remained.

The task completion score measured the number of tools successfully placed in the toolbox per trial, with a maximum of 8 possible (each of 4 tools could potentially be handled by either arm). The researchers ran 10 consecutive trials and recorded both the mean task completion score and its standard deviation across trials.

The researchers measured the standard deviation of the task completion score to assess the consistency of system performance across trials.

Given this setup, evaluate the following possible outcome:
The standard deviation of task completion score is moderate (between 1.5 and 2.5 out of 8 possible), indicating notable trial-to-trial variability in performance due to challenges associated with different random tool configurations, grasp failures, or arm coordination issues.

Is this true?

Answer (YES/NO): YES